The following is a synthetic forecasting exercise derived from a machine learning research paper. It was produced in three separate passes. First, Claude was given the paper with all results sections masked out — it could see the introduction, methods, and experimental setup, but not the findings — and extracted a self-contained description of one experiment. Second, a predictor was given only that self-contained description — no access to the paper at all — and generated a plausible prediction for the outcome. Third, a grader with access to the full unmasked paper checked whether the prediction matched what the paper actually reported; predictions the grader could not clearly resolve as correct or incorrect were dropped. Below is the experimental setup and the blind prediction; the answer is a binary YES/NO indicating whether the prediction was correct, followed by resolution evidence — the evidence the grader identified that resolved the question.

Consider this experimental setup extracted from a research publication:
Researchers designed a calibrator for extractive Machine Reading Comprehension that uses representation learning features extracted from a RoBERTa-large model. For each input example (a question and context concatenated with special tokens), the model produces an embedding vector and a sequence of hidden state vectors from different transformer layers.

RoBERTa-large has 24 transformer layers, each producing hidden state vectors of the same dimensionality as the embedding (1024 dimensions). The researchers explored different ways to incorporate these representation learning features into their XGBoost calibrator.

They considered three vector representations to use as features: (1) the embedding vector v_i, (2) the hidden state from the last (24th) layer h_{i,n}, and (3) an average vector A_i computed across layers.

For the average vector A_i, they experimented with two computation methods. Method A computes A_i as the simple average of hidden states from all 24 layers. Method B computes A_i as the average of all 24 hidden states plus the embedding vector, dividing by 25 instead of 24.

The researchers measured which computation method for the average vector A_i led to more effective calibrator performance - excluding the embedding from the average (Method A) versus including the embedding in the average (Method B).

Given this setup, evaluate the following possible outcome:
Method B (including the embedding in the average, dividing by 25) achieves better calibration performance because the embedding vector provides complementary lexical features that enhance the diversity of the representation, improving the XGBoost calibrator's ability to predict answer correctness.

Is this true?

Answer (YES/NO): YES